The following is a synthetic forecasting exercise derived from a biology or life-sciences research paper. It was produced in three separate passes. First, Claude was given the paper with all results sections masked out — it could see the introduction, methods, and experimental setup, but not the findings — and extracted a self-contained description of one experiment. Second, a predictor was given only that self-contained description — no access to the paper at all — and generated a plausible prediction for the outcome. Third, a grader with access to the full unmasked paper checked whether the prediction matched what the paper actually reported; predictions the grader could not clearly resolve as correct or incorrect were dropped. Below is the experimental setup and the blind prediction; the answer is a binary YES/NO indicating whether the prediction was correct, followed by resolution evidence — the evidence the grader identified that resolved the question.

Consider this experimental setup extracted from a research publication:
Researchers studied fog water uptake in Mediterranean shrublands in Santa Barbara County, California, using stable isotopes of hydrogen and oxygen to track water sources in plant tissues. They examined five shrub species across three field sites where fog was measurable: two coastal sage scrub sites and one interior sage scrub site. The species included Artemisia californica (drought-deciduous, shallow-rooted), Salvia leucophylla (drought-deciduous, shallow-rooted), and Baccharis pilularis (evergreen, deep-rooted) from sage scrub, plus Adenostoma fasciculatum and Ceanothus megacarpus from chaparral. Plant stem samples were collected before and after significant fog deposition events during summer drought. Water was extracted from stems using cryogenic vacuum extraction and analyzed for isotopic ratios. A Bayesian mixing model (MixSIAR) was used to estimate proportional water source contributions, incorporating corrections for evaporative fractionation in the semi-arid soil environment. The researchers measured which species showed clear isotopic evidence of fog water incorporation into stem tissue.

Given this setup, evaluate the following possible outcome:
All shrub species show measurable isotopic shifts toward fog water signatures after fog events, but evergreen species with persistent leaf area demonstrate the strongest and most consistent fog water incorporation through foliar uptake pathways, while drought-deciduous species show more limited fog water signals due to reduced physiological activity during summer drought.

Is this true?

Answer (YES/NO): NO